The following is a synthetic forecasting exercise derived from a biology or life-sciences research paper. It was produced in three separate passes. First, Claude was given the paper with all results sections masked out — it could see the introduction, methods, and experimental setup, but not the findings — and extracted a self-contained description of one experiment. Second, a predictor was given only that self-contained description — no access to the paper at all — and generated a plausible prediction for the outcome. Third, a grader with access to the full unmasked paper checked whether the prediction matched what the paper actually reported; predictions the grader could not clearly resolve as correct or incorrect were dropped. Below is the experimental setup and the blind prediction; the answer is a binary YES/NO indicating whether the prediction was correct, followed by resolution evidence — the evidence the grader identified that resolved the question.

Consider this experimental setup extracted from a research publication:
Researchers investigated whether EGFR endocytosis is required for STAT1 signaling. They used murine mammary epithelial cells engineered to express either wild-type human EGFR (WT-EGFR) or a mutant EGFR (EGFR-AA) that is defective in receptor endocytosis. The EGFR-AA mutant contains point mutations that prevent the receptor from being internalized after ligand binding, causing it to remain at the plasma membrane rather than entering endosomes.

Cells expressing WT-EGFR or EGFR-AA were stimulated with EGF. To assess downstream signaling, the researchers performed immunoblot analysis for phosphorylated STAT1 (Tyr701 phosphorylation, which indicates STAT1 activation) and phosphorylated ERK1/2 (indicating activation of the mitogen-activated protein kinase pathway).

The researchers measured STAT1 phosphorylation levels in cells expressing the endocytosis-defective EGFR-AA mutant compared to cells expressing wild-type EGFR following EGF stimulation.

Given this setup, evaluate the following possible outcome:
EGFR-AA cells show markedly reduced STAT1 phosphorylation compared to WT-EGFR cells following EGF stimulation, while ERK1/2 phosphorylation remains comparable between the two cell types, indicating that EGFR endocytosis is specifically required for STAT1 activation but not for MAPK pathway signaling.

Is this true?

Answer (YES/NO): YES